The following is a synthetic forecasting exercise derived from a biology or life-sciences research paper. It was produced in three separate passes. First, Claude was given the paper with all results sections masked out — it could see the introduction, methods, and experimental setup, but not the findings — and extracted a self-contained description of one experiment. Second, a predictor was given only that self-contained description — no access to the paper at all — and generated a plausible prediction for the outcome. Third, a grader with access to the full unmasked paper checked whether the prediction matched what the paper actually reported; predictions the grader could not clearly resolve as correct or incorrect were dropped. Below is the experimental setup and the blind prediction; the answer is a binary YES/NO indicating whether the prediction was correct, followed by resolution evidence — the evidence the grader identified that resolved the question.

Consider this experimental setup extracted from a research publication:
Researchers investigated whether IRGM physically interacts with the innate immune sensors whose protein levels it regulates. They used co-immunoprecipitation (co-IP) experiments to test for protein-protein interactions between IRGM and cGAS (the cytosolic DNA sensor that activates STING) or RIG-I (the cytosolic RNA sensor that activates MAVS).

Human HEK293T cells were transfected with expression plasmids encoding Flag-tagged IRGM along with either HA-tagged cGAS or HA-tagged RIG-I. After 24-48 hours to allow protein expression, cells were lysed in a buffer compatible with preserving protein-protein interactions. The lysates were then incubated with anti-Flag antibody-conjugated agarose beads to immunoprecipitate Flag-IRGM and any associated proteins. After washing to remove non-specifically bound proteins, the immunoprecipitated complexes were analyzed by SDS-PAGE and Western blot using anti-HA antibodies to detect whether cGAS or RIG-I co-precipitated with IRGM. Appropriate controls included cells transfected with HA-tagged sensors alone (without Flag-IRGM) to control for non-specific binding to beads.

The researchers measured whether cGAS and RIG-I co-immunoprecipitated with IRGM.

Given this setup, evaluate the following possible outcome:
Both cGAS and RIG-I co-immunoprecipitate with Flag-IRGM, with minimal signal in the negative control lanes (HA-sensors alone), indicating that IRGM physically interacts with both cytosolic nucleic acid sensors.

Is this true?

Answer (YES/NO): YES